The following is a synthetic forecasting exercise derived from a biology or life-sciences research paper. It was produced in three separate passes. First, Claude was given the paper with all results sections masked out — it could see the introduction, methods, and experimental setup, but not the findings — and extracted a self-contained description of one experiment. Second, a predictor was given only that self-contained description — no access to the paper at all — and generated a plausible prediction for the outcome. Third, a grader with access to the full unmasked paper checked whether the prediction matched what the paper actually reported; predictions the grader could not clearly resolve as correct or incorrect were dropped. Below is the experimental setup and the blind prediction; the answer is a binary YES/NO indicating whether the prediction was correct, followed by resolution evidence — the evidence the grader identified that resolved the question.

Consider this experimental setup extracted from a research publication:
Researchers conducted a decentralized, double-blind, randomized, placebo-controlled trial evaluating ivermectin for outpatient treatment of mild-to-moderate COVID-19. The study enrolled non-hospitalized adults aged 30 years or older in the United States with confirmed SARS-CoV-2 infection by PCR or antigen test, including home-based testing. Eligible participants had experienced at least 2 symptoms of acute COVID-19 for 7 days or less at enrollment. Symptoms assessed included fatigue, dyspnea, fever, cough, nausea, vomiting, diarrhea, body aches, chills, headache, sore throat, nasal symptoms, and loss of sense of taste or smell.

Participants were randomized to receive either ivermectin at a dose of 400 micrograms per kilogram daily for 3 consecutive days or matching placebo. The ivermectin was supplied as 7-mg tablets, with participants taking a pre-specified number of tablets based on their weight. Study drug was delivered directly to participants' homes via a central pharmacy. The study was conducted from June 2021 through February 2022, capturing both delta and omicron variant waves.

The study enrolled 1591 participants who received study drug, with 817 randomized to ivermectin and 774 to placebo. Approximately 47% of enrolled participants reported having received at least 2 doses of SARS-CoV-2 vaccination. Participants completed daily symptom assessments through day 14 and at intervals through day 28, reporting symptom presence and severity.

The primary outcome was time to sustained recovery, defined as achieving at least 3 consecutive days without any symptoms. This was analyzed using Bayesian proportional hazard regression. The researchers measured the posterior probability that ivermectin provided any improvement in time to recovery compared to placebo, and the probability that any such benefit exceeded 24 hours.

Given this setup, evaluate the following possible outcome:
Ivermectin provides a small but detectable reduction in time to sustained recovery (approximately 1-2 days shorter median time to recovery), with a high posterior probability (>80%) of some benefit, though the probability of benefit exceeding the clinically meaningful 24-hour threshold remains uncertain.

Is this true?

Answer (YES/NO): NO